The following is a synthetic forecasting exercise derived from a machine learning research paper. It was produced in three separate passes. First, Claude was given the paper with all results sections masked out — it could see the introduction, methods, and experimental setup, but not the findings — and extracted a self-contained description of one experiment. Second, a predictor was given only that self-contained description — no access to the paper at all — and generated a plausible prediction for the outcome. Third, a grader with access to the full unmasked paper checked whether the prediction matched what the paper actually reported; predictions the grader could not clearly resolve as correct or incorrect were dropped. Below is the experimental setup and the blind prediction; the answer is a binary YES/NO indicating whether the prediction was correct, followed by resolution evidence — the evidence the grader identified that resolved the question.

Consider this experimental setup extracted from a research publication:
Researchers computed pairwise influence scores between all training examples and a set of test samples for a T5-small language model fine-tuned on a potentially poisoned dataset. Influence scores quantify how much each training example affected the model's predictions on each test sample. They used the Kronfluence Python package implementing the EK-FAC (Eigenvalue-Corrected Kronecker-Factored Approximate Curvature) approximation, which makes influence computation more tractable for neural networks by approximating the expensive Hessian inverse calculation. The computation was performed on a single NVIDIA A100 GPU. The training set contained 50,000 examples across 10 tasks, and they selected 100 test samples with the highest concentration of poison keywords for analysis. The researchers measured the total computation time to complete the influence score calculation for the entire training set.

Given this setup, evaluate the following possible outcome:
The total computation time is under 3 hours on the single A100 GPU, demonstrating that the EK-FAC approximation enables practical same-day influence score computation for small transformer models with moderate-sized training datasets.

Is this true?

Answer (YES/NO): YES